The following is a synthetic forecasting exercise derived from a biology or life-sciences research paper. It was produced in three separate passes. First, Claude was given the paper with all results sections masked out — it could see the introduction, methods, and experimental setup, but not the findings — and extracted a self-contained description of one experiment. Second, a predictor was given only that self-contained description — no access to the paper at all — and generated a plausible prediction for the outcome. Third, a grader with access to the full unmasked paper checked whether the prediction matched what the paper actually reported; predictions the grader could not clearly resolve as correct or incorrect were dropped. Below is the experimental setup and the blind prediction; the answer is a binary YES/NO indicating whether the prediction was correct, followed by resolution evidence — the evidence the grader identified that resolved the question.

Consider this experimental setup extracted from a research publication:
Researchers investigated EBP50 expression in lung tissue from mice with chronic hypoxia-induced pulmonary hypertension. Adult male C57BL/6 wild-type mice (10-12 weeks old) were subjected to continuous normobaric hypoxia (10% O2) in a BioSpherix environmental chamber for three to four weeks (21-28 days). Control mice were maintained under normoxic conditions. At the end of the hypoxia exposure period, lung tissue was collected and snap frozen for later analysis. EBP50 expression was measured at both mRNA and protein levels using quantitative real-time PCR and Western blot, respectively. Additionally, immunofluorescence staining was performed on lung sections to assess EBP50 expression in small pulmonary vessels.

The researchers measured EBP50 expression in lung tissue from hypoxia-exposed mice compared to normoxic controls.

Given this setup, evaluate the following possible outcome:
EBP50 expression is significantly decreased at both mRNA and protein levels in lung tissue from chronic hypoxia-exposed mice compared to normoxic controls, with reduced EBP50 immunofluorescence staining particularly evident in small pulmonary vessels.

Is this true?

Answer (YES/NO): NO